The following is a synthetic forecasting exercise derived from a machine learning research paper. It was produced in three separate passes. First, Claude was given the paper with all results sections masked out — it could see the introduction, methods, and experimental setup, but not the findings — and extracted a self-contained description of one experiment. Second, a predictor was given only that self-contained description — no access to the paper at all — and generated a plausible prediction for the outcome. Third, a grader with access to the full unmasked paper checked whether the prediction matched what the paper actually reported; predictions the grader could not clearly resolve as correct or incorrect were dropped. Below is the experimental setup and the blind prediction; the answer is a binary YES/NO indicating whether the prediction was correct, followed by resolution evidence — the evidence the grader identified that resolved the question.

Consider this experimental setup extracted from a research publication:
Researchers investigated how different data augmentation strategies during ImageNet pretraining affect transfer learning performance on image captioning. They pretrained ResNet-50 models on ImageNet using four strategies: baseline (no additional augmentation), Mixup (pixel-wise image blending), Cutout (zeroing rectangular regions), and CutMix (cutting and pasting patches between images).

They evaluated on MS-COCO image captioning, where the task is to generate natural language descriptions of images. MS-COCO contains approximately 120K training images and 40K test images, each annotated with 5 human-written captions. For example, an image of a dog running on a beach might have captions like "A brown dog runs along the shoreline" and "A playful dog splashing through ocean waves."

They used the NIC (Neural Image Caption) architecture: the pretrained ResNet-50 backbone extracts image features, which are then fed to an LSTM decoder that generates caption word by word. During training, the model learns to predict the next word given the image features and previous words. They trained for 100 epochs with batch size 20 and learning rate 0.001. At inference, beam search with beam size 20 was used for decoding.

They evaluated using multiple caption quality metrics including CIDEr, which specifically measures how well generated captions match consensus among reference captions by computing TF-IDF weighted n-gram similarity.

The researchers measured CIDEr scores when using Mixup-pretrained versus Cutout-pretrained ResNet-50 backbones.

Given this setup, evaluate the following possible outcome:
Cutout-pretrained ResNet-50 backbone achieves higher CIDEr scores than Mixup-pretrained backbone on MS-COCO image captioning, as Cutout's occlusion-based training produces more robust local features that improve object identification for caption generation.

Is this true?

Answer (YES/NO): YES